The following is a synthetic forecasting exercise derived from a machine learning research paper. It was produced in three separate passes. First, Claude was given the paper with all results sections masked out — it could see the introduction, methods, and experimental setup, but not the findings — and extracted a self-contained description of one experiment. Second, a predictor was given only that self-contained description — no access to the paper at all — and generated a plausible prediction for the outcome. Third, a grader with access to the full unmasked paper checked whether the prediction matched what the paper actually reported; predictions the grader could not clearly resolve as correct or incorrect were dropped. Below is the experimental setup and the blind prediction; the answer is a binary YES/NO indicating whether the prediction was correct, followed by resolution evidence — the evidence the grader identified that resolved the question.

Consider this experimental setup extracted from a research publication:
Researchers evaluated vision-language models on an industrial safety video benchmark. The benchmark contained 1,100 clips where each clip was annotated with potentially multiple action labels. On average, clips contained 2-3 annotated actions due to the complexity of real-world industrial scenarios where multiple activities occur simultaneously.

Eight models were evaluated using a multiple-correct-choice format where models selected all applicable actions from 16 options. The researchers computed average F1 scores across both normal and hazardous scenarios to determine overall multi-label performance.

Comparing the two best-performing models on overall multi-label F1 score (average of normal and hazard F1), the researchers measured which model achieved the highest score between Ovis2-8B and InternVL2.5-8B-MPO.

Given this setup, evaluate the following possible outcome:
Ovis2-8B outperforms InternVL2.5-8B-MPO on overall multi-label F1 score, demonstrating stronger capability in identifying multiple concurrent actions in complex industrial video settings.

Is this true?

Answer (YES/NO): NO